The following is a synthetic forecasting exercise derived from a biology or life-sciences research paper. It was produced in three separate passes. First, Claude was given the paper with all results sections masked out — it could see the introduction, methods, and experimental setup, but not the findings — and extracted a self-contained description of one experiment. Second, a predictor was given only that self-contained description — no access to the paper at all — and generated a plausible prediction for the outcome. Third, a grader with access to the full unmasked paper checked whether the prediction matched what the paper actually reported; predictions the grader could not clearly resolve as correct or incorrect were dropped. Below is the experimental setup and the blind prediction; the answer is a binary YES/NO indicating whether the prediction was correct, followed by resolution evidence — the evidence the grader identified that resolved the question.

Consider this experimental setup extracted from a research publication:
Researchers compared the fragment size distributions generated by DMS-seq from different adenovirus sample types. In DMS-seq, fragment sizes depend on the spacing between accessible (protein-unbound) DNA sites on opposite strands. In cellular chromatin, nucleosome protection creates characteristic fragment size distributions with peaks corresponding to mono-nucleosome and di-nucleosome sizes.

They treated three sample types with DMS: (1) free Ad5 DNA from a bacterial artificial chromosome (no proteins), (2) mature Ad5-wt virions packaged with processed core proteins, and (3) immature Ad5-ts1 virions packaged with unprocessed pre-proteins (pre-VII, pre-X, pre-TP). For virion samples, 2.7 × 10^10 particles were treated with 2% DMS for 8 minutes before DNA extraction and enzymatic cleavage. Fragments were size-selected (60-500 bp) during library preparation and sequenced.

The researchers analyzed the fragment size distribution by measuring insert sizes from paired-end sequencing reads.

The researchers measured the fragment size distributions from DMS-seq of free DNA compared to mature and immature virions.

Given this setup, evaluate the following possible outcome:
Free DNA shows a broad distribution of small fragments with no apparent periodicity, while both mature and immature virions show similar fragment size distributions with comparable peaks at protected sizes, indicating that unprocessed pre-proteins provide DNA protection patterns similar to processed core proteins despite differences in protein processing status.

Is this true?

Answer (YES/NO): NO